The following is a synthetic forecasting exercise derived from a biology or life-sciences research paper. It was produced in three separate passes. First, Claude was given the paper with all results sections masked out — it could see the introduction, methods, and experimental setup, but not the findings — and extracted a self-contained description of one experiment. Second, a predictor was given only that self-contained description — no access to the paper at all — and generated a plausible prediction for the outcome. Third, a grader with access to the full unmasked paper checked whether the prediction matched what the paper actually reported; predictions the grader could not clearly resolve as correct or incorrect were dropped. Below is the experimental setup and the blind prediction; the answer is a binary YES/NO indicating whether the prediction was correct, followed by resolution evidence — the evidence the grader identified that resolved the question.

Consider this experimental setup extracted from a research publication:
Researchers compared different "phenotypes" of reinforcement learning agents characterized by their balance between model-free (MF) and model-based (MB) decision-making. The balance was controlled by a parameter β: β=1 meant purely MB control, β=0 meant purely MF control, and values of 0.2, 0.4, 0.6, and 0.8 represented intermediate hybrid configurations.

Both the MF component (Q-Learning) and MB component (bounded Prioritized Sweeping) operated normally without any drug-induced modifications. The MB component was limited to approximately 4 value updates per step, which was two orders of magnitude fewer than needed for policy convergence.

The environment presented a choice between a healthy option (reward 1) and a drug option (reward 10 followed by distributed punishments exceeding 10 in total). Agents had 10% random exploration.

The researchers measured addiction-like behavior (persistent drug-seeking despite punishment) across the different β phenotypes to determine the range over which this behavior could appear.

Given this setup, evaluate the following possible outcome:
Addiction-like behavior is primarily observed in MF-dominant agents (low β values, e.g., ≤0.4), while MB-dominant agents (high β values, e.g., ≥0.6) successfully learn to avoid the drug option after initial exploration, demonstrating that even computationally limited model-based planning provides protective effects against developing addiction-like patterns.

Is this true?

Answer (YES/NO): NO